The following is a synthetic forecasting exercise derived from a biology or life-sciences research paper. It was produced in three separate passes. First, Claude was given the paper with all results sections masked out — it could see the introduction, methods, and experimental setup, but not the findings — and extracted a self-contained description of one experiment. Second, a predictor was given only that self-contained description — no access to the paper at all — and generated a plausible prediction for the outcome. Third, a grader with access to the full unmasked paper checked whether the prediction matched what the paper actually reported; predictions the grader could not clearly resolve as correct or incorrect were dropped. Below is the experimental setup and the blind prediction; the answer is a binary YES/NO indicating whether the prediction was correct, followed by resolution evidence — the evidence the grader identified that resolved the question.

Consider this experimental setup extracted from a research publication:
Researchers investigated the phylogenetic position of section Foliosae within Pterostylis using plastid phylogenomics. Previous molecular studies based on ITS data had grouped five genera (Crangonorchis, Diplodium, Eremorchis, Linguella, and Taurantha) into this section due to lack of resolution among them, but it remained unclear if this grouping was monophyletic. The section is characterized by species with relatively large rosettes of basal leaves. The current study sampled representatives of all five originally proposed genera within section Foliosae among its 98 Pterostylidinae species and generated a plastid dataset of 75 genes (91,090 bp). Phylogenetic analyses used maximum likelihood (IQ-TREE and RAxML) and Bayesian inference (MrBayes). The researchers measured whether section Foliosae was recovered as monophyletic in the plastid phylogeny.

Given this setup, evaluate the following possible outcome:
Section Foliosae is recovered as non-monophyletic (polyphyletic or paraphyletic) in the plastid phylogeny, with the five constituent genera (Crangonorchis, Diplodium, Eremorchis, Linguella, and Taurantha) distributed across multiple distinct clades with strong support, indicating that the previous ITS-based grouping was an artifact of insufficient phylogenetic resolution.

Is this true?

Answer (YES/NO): NO